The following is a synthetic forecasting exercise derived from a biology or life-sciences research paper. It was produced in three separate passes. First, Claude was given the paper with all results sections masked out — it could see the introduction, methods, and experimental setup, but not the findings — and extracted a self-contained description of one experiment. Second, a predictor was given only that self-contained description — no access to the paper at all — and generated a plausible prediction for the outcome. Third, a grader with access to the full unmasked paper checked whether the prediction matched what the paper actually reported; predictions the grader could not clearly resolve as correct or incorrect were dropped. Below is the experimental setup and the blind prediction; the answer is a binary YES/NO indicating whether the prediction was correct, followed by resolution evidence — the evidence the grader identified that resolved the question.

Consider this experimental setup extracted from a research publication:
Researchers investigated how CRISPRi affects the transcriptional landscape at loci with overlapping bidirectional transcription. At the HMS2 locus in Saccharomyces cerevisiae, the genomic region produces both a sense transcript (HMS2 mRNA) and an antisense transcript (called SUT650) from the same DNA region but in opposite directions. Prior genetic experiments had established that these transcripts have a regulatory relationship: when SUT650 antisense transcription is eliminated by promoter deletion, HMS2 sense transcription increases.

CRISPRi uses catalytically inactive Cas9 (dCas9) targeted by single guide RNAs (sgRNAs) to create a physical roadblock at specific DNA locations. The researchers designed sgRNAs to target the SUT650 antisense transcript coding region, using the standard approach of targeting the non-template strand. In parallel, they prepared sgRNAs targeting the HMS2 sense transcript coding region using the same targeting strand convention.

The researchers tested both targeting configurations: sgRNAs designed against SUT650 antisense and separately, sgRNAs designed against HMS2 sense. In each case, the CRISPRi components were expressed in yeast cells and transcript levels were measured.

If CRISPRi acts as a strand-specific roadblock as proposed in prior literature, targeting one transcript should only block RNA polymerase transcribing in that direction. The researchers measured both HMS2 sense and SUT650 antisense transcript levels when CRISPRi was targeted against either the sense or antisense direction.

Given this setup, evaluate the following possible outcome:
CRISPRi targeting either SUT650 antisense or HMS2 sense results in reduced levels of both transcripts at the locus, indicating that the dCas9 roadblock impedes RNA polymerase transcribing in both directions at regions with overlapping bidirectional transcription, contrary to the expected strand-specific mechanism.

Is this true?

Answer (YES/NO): NO